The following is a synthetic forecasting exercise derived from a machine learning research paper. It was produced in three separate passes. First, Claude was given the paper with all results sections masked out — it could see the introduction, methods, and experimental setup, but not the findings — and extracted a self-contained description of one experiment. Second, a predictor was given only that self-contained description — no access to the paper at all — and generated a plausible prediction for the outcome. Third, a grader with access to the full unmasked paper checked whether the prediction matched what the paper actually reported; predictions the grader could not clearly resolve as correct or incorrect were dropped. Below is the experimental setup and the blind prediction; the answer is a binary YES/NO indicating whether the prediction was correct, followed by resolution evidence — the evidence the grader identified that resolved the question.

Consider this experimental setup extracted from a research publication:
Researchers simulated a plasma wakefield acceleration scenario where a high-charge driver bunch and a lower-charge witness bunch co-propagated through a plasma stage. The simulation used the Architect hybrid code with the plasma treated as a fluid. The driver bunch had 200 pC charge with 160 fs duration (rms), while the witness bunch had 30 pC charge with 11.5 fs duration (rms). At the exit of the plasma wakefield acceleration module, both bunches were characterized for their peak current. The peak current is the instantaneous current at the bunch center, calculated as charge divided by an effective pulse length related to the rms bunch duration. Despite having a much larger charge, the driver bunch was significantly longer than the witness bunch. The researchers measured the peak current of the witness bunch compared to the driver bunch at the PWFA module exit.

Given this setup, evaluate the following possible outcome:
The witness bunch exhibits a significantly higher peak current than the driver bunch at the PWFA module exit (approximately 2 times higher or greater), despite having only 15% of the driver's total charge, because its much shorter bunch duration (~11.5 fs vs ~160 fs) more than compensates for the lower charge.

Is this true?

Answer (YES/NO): YES